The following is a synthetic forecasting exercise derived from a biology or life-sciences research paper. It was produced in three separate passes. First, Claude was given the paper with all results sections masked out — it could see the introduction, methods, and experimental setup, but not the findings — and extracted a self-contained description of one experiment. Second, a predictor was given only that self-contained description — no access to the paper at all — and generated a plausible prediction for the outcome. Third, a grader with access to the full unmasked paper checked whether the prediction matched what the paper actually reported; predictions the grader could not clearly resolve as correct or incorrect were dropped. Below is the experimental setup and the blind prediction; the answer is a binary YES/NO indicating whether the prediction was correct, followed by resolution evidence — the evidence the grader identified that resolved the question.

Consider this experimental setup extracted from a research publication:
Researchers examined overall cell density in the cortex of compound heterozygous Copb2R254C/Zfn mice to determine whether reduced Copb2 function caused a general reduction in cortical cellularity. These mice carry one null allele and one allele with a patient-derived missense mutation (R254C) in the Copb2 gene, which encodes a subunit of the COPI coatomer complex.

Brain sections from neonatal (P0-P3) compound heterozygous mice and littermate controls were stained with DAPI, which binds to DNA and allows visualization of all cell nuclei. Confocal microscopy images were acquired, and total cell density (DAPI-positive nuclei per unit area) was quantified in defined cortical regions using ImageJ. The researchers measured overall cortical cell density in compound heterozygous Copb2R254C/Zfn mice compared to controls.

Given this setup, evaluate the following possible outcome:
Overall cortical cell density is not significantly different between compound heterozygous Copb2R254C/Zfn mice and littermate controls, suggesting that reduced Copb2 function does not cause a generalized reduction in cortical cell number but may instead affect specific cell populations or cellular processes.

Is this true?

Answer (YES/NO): YES